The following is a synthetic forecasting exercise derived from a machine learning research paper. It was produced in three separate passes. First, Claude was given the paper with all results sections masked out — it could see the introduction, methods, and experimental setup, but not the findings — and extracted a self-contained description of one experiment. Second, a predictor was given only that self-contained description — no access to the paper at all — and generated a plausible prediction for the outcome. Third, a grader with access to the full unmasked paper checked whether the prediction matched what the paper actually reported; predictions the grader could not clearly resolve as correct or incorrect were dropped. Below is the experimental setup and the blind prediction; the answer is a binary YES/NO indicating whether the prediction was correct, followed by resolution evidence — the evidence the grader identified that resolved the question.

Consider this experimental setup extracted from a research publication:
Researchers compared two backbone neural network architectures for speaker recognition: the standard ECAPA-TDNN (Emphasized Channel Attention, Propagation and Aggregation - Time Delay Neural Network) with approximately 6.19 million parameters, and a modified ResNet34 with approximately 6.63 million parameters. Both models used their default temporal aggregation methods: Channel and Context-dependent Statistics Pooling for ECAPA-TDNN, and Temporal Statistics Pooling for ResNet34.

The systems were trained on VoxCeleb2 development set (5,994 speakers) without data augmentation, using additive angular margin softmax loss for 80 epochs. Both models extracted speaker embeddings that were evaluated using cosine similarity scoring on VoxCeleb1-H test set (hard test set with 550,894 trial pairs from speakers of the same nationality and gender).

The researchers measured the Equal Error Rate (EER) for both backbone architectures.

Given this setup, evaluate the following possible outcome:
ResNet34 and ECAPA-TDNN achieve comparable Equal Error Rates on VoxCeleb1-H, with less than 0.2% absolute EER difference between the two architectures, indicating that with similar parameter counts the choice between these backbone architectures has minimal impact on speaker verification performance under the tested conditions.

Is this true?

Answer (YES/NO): YES